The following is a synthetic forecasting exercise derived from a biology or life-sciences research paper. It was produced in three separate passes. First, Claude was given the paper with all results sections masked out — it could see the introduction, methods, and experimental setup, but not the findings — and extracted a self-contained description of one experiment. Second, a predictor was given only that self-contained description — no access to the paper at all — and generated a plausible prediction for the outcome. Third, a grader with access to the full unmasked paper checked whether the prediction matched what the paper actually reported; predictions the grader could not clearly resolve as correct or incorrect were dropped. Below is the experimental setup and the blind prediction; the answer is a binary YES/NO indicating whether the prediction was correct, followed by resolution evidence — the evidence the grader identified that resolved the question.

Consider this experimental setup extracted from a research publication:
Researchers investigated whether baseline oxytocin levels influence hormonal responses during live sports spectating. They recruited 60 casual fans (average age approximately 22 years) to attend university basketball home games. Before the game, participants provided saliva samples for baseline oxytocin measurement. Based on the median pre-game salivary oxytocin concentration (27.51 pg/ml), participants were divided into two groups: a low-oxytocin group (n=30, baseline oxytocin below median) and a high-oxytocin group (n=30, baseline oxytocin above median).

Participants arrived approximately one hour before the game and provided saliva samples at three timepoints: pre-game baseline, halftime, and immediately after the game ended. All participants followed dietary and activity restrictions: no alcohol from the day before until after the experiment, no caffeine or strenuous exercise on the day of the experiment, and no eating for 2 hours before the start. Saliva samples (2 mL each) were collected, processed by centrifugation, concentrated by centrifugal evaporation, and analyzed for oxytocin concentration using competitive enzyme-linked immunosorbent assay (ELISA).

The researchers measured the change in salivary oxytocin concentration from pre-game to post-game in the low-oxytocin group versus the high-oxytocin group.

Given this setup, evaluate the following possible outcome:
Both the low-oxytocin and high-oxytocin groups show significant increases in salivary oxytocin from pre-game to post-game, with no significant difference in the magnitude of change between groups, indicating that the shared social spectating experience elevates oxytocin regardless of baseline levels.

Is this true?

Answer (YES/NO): NO